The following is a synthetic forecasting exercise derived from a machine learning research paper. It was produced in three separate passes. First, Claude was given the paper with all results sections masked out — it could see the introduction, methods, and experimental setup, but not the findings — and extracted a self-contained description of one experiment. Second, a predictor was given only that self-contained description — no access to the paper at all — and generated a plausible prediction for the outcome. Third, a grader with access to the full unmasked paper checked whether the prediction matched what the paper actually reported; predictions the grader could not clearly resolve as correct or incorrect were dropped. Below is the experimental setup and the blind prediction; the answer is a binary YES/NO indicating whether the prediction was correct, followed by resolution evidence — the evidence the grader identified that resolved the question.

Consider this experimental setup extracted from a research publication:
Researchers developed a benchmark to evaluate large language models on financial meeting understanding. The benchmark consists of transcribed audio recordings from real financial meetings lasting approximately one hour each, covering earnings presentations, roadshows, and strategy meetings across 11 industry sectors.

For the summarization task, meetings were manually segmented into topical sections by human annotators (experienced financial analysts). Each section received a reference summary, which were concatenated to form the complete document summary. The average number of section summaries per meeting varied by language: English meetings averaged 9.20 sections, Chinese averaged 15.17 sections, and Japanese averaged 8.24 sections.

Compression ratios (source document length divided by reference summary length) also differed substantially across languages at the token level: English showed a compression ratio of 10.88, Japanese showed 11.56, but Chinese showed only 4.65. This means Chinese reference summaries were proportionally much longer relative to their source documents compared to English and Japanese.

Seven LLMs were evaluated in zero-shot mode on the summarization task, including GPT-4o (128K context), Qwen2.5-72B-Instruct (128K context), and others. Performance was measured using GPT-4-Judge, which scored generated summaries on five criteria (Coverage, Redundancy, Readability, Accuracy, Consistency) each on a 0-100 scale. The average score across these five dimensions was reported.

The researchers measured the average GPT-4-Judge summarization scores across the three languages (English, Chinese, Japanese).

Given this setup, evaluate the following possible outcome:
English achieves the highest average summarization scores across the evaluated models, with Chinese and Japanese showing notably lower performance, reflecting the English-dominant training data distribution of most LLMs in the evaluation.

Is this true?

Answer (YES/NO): NO